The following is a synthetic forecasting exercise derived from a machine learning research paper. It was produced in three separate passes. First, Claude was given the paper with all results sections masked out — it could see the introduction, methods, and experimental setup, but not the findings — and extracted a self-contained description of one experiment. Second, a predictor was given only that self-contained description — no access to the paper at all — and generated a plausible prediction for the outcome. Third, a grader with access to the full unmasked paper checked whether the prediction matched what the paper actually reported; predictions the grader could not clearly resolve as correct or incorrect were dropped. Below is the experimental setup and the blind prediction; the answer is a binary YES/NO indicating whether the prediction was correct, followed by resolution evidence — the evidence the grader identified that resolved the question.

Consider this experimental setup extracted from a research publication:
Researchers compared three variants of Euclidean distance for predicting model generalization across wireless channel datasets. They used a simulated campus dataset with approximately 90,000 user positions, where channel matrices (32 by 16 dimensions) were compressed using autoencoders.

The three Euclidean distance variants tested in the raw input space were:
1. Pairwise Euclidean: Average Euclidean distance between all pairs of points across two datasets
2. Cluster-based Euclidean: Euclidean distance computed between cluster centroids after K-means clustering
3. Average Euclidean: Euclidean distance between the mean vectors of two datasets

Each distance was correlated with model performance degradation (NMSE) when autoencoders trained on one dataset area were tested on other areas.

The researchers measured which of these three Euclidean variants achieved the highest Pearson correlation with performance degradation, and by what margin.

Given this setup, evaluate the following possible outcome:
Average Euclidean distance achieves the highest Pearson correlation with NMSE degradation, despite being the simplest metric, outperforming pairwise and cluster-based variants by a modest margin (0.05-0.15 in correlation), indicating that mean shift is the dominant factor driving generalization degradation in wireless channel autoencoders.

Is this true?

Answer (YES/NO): NO